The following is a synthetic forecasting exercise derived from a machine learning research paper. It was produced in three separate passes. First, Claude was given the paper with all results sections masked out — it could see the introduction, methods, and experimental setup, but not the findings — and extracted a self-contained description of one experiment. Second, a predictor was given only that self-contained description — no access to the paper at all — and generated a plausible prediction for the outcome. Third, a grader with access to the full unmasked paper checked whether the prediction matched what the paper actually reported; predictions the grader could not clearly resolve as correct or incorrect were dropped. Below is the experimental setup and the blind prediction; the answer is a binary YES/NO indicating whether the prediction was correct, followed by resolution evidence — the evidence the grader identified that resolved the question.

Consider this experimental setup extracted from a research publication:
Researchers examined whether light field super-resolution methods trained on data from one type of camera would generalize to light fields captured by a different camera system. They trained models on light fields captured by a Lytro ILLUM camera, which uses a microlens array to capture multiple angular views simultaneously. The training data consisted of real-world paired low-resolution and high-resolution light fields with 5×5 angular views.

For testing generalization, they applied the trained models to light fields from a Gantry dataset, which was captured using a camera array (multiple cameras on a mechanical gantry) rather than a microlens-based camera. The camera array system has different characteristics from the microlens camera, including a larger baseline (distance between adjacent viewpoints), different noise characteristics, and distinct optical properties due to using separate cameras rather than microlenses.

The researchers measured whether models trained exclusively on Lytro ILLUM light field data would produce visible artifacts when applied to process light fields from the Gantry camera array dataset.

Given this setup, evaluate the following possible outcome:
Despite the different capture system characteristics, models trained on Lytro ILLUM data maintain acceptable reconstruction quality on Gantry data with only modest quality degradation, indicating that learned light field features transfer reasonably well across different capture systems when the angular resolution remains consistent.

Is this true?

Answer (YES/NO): YES